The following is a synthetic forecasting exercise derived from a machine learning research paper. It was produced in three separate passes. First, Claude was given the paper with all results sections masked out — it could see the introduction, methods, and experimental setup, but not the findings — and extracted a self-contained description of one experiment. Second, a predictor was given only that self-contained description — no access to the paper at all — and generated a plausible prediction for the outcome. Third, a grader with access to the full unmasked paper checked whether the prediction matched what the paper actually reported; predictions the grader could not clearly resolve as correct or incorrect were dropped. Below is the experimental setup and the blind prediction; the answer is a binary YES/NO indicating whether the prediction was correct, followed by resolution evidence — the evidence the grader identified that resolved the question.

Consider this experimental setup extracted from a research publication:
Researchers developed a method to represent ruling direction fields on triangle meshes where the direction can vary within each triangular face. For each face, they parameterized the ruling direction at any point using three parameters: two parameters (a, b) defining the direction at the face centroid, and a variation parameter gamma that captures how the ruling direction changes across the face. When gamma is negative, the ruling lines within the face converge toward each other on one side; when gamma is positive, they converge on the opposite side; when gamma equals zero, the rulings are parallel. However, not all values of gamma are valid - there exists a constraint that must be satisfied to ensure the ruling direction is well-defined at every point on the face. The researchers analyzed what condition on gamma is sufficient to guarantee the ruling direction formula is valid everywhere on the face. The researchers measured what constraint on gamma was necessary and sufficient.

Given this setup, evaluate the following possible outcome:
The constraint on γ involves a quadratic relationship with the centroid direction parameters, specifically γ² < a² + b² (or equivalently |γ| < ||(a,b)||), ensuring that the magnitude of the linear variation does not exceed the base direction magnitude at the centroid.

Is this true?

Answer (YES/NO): NO